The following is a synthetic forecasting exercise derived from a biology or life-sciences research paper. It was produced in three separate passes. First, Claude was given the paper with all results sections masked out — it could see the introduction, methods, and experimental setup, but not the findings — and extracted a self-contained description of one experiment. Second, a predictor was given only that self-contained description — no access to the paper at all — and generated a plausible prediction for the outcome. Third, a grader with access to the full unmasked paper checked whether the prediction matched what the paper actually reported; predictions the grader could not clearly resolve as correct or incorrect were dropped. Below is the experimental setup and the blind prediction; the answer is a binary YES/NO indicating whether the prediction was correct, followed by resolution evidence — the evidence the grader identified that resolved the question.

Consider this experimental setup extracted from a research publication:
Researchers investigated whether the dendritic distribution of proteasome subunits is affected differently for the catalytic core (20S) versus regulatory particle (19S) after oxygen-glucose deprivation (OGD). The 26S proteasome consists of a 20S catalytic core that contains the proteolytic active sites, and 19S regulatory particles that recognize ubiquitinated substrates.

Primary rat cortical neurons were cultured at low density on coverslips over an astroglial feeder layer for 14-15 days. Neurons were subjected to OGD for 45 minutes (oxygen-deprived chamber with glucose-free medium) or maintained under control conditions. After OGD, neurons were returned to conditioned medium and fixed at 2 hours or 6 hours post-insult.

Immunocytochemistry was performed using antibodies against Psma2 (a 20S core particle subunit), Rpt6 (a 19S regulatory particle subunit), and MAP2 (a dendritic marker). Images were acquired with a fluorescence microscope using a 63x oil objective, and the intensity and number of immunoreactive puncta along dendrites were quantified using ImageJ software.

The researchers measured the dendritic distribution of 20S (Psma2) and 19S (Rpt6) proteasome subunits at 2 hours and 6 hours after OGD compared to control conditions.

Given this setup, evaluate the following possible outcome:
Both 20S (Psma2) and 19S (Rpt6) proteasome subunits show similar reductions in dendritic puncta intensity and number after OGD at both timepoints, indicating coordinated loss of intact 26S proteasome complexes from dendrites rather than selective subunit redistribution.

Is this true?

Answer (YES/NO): NO